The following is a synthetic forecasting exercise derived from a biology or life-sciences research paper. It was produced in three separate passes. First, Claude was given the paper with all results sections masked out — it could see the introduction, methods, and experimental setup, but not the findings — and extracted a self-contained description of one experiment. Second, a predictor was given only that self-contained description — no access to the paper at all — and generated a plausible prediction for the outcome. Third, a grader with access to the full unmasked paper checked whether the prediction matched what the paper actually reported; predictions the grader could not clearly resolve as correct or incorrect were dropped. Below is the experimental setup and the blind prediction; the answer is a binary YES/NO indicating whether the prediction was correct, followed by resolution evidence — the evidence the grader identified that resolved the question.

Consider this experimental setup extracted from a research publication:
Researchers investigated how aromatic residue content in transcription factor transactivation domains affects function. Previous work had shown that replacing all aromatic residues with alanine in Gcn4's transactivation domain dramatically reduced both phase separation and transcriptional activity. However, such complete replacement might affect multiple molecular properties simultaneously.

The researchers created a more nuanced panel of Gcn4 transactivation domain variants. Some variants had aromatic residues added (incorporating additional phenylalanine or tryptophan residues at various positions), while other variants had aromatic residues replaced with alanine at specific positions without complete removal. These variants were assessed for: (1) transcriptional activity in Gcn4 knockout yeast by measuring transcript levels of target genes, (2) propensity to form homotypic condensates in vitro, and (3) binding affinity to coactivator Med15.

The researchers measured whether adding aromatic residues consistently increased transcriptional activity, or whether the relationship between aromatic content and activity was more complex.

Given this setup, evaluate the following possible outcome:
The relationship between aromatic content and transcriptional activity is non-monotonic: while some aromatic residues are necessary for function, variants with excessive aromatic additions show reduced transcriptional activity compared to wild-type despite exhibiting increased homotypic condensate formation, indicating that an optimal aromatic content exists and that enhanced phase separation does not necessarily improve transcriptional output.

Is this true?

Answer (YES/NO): NO